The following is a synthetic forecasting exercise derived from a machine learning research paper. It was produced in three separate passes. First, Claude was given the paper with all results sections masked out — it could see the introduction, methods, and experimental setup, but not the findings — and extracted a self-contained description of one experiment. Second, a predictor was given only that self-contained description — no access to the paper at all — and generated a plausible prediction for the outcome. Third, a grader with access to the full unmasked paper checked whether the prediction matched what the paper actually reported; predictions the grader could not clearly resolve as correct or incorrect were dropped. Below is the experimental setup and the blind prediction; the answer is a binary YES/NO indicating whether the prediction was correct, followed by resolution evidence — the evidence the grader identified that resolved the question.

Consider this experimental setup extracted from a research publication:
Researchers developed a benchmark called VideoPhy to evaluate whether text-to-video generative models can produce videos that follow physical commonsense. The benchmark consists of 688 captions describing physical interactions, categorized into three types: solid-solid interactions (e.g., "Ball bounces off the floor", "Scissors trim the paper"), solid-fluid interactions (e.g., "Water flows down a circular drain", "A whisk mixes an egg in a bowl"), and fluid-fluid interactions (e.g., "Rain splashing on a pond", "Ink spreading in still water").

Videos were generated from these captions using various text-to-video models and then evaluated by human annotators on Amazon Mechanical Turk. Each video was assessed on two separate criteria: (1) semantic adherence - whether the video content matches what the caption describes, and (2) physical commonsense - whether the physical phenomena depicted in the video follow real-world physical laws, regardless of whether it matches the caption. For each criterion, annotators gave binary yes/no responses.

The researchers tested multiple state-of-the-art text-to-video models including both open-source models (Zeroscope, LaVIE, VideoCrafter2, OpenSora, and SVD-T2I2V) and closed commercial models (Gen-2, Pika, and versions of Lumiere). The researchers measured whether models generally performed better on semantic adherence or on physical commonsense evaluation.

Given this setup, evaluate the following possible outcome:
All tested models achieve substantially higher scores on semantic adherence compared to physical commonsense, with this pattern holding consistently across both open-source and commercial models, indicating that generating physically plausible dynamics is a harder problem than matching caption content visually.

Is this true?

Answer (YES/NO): NO